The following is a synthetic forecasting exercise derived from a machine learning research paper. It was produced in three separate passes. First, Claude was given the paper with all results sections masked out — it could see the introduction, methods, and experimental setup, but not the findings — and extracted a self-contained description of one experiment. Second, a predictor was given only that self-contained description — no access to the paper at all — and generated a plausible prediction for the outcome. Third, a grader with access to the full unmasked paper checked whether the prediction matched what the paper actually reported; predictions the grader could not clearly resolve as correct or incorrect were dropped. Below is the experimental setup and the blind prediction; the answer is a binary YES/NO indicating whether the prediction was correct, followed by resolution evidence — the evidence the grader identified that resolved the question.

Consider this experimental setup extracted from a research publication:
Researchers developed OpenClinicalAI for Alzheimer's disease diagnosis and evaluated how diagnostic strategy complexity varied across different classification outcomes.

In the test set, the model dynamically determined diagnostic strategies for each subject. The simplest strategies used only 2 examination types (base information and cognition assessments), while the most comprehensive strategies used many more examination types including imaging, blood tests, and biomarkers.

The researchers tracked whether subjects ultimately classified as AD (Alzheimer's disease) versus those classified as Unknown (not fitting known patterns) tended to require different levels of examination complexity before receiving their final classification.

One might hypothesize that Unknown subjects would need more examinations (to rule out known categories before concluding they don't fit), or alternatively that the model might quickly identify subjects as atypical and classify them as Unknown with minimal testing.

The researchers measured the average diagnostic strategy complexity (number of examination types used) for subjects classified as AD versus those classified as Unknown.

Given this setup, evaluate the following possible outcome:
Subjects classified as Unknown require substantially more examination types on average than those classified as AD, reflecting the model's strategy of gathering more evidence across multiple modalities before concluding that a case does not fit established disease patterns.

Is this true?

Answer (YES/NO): YES